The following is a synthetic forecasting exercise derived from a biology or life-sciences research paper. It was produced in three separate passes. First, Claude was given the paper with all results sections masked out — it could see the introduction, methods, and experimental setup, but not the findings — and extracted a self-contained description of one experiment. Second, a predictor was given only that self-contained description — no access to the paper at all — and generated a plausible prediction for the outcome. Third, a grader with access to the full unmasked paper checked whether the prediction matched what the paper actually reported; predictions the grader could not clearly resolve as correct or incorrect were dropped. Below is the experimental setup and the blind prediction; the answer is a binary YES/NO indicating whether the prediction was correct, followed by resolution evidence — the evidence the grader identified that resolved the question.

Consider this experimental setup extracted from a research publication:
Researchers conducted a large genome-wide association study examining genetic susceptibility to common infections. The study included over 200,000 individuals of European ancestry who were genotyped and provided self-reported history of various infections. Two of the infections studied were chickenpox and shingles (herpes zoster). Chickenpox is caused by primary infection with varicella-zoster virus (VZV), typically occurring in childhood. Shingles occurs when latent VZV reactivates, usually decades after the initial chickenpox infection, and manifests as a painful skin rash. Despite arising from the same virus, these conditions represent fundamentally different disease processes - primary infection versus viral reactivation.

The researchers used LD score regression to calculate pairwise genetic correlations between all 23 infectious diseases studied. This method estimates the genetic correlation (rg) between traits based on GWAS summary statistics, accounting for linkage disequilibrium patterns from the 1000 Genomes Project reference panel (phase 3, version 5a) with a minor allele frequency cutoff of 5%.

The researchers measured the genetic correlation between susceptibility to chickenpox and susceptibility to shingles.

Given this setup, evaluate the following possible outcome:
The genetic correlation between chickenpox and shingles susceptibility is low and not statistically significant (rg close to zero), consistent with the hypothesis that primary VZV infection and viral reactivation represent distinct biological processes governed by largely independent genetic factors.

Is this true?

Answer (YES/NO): NO